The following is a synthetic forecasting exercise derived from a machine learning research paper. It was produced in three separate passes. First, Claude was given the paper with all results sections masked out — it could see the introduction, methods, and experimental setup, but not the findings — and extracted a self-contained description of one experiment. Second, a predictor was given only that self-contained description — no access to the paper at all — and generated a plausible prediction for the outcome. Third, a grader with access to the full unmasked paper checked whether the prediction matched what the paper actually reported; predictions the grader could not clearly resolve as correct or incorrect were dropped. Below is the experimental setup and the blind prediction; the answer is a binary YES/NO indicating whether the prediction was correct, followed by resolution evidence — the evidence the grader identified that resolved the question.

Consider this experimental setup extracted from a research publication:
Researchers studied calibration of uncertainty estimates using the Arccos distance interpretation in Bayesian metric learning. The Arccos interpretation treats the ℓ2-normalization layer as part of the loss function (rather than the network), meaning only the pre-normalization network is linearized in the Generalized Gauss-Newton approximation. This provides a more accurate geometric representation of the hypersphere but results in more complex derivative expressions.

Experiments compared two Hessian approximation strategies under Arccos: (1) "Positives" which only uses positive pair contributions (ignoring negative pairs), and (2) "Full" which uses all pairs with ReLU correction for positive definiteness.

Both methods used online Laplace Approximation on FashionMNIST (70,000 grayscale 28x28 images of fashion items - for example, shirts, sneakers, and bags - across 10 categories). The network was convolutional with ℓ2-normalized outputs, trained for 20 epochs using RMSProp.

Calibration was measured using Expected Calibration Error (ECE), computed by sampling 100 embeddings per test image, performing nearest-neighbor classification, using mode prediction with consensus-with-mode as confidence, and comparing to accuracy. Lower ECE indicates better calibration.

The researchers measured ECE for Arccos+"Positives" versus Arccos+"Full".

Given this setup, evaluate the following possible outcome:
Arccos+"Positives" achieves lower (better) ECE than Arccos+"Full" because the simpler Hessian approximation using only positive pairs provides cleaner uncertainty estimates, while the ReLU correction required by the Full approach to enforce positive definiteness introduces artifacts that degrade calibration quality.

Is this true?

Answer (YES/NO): NO